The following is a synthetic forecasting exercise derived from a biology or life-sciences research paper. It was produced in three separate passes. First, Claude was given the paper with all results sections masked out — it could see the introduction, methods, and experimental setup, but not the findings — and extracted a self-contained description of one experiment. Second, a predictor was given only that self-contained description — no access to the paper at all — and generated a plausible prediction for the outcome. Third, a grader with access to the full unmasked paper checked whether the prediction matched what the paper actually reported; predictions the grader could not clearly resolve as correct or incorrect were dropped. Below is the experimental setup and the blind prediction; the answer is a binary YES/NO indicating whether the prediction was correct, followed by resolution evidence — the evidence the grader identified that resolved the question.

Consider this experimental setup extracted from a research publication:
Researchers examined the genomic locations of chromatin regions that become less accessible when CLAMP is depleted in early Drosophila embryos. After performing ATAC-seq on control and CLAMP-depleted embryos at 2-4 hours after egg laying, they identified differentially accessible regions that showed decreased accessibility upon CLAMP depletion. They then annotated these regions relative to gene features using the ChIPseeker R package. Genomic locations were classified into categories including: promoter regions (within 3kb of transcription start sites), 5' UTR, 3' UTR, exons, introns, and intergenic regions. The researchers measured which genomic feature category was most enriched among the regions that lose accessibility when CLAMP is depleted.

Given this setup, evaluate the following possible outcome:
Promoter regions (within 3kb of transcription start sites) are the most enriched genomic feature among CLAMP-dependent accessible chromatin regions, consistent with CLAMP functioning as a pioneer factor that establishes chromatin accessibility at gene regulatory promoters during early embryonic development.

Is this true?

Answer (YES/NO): YES